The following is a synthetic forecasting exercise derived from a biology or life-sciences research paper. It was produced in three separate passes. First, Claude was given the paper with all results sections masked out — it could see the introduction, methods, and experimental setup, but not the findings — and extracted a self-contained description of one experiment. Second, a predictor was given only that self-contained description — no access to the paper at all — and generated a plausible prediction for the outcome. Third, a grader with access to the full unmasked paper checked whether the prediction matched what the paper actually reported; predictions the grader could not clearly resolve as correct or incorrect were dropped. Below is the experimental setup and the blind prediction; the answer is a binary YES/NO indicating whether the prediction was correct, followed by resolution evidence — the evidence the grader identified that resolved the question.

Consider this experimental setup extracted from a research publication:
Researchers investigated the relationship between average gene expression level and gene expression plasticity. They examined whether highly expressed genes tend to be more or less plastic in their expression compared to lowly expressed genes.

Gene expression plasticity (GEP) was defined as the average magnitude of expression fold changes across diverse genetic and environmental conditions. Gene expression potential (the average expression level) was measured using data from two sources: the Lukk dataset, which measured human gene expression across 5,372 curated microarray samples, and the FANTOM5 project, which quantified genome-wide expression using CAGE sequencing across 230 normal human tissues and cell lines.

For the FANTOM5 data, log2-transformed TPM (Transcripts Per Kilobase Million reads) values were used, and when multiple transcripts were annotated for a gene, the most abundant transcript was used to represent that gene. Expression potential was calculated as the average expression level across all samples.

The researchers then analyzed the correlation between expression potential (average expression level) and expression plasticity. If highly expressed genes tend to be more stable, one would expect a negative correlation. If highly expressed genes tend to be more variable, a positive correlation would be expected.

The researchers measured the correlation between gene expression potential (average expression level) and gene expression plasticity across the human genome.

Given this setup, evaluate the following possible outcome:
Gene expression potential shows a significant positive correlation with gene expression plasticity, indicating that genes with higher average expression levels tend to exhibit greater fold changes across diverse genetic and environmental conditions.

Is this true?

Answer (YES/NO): NO